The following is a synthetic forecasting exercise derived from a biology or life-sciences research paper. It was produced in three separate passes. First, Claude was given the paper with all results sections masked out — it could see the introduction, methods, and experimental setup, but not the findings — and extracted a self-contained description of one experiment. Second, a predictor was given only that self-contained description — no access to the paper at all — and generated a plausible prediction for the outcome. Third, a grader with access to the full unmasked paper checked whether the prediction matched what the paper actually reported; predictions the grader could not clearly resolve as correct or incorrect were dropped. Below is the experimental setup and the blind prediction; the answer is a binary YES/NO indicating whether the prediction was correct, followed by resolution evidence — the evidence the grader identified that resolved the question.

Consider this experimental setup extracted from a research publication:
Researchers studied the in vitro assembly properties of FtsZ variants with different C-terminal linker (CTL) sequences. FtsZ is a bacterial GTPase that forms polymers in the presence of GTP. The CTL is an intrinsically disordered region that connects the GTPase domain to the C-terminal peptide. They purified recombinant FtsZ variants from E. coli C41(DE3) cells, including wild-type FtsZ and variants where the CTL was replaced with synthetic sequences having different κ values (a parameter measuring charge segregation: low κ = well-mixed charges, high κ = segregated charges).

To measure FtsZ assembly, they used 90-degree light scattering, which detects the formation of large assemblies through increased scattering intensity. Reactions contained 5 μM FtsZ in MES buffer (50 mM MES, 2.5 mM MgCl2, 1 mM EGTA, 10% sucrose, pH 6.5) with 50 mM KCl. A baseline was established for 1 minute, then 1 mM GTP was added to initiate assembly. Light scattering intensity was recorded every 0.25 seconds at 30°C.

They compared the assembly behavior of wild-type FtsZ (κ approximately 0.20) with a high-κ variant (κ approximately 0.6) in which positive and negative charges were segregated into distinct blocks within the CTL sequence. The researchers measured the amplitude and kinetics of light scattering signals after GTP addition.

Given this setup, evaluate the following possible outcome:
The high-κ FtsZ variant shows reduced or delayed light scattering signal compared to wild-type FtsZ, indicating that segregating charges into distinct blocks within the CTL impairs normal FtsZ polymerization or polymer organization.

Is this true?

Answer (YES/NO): NO